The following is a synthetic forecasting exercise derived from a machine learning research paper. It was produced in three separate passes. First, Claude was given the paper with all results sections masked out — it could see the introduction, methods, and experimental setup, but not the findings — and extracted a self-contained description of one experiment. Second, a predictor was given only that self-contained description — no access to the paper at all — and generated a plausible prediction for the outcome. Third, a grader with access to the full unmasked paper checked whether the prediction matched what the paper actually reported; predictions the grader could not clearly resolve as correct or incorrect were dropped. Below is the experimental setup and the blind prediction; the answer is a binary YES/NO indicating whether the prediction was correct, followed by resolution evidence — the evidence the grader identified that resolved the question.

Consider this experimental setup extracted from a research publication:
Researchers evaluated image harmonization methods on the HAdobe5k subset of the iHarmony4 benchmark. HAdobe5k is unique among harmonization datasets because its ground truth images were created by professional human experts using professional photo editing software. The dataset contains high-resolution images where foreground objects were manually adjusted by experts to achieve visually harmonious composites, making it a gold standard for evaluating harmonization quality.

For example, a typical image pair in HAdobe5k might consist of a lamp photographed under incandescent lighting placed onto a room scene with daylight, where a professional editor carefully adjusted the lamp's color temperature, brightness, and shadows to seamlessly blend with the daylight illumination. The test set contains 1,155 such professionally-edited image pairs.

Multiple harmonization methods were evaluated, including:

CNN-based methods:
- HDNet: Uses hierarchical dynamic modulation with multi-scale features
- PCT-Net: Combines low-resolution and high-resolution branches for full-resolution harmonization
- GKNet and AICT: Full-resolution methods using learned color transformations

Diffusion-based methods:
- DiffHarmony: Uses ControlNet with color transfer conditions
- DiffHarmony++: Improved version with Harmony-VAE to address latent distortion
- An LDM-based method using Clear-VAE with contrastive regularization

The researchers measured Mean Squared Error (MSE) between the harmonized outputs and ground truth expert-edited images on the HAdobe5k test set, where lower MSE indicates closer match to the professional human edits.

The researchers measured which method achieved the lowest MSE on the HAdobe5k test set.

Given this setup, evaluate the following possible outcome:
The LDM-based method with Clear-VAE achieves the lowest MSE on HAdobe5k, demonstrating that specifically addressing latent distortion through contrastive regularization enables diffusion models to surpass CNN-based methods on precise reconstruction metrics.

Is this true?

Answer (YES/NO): NO